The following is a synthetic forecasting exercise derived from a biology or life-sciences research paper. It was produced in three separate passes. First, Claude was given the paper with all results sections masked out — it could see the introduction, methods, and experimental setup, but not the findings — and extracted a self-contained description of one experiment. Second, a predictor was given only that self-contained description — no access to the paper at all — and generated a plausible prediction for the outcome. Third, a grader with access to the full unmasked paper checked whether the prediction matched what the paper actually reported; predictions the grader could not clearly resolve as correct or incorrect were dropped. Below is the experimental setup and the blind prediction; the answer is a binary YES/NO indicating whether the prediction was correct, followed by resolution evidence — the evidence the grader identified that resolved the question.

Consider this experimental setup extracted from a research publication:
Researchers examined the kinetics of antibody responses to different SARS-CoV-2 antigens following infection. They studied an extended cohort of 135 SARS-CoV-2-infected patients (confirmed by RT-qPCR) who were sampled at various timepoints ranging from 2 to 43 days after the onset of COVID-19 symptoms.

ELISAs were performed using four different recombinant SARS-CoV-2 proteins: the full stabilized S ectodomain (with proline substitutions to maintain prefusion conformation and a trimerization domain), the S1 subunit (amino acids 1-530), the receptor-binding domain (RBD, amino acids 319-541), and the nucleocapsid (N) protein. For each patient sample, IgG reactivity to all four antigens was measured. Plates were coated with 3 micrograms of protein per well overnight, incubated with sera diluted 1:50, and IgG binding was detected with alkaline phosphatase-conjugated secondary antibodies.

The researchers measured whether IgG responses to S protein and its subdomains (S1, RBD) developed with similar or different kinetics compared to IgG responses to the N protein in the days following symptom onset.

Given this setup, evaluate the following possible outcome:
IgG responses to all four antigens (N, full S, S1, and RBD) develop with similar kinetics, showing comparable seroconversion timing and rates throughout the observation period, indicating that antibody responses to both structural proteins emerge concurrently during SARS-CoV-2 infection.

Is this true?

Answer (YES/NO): NO